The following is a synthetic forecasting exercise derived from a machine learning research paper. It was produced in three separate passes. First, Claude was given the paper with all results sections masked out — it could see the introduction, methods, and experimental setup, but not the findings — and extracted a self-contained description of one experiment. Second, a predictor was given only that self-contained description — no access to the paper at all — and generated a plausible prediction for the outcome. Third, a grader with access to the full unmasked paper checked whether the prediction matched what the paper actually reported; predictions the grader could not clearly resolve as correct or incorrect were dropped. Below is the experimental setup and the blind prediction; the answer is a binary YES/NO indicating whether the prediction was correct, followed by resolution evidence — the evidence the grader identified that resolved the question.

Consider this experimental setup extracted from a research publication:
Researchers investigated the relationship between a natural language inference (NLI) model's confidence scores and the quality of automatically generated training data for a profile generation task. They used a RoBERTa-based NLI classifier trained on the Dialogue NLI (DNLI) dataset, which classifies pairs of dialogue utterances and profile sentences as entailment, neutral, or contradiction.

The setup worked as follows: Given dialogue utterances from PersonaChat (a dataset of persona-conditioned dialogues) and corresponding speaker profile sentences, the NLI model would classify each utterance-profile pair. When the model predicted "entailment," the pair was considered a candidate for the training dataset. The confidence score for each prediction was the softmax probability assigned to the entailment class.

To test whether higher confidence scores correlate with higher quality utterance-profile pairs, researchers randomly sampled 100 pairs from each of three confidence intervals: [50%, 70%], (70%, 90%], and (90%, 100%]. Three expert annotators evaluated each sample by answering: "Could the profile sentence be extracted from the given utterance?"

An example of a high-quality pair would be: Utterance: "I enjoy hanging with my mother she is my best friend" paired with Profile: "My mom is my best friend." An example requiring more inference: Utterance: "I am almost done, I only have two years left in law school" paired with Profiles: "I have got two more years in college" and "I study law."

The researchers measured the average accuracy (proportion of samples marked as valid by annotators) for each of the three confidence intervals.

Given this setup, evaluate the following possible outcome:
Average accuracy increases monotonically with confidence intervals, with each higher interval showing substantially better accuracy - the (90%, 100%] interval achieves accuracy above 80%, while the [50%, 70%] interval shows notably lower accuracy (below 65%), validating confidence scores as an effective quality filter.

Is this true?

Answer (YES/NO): NO